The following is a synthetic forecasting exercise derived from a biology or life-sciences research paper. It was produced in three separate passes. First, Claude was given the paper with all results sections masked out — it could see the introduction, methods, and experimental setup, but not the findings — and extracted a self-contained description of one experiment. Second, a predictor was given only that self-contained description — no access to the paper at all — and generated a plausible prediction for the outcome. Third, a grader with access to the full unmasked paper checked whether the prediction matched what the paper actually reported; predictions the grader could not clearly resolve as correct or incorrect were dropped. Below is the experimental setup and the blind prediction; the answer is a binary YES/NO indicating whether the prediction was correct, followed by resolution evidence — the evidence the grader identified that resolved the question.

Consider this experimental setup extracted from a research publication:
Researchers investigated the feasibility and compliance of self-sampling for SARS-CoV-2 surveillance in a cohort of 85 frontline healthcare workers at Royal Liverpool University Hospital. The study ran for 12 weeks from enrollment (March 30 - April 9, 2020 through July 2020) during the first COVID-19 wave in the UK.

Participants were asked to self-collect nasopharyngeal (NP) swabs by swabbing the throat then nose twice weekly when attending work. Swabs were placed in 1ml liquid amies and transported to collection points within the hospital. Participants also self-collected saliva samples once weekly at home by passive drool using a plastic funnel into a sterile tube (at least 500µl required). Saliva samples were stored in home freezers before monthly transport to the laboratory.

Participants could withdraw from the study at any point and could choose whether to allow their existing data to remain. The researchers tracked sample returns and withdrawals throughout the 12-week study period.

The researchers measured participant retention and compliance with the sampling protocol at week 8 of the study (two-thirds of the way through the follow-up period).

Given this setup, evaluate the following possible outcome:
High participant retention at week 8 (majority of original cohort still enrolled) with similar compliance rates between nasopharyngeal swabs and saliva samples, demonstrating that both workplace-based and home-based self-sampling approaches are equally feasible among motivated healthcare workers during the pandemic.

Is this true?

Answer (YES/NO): NO